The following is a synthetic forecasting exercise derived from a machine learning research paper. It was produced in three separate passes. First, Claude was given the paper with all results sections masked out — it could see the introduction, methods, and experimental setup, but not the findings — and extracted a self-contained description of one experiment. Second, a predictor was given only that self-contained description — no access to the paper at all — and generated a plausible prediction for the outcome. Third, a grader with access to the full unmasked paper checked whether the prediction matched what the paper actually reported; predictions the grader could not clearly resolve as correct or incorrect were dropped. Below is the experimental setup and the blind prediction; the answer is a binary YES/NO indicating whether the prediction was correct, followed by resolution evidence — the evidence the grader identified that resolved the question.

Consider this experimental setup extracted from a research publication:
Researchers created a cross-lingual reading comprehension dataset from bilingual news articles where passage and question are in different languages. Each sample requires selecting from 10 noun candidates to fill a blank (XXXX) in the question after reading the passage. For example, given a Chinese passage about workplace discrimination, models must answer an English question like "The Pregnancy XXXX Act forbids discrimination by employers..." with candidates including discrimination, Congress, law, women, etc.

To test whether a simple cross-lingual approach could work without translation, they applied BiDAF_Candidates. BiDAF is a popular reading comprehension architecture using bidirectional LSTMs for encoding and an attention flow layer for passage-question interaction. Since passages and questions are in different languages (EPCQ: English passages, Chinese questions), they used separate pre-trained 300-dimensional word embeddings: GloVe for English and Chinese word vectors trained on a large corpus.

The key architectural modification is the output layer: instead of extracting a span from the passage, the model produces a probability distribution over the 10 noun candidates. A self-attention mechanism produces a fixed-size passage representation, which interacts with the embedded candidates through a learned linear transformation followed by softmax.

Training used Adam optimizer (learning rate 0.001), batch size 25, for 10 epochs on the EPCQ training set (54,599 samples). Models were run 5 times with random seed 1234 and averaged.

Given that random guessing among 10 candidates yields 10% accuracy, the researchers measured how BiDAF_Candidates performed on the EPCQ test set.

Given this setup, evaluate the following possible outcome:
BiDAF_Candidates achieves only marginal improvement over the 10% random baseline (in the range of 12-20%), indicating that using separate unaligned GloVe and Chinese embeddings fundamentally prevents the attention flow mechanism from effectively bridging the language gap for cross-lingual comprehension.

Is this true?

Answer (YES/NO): NO